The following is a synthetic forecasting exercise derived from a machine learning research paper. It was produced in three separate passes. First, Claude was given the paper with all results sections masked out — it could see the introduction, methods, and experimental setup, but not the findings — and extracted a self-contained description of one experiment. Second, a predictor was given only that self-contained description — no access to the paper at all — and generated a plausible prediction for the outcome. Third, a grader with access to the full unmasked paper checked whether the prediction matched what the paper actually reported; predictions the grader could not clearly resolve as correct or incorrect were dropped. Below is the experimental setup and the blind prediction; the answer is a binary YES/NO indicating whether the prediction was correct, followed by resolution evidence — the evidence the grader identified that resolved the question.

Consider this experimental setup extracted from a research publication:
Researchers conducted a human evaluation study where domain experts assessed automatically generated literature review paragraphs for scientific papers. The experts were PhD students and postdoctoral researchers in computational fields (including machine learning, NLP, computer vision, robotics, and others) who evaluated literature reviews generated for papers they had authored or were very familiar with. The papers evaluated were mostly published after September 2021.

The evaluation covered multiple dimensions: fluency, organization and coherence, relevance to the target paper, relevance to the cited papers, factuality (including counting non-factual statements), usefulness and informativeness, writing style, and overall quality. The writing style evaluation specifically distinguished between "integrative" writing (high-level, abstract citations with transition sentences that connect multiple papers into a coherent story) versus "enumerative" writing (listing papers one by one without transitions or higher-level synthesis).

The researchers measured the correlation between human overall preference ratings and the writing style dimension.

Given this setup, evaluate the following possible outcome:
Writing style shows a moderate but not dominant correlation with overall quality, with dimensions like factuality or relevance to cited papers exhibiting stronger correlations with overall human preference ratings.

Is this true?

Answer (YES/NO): NO